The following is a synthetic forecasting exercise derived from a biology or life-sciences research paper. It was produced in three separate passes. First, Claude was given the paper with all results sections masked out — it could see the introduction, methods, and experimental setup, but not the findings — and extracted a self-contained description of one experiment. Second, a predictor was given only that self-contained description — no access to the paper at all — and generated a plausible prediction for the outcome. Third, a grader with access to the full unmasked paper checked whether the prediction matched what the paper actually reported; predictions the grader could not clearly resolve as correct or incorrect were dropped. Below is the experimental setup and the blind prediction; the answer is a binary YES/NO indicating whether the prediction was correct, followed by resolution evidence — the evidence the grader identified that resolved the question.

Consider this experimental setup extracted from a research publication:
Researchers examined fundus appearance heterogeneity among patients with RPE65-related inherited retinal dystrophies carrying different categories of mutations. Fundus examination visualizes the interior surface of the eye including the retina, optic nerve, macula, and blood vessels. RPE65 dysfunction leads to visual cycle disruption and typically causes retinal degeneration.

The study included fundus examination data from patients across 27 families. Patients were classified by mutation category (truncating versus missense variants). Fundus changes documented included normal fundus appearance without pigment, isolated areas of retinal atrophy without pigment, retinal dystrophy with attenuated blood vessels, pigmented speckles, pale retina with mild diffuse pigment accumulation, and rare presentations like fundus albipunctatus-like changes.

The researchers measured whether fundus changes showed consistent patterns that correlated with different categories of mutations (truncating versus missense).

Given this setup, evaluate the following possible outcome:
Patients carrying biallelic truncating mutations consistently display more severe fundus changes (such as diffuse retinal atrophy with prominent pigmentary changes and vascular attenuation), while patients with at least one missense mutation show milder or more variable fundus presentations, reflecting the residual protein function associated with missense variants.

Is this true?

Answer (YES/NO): NO